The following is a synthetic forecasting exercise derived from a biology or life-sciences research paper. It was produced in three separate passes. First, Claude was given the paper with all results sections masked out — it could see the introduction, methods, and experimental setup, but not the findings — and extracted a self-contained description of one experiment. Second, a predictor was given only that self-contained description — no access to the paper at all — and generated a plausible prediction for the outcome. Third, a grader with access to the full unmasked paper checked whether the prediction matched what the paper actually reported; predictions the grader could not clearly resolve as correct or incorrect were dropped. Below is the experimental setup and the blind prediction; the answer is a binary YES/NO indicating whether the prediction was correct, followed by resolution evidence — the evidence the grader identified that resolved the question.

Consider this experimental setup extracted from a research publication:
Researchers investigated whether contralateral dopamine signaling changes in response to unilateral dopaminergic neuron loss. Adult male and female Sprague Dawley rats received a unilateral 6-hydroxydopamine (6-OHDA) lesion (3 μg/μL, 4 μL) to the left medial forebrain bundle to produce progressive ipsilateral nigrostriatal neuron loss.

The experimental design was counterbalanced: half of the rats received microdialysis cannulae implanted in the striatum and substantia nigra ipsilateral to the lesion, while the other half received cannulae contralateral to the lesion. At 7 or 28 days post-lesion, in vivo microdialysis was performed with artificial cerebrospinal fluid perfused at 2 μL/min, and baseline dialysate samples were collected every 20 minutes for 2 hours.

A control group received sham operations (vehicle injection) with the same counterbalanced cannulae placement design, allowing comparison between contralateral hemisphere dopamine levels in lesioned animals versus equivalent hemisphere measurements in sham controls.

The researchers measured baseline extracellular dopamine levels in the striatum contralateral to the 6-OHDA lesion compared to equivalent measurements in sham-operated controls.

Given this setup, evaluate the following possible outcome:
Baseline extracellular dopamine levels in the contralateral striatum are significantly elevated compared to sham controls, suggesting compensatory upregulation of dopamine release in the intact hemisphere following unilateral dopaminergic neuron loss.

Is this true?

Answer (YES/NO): YES